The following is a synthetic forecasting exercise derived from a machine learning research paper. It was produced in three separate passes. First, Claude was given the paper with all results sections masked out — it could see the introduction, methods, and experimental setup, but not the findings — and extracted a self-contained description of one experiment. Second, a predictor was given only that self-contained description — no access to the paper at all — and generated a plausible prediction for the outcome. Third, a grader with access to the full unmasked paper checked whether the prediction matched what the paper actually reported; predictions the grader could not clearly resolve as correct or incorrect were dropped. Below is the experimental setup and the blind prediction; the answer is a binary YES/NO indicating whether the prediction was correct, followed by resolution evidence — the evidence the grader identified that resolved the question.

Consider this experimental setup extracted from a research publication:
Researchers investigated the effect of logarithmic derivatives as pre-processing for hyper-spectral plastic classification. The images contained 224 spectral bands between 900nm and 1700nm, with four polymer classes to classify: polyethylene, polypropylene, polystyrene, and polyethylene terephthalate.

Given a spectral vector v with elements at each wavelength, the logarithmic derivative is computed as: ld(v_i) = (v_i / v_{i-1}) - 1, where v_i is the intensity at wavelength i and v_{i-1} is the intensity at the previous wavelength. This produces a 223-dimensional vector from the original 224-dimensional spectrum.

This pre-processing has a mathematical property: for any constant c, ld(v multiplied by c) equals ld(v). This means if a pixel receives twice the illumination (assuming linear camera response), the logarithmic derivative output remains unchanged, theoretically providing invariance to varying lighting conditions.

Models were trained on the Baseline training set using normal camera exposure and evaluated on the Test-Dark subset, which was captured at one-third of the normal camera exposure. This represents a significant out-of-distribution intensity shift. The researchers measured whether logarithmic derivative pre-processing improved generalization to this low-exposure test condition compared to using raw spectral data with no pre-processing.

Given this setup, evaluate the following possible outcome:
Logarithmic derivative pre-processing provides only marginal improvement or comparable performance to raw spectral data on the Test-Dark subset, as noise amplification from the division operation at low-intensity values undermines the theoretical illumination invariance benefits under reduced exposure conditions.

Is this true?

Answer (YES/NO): NO